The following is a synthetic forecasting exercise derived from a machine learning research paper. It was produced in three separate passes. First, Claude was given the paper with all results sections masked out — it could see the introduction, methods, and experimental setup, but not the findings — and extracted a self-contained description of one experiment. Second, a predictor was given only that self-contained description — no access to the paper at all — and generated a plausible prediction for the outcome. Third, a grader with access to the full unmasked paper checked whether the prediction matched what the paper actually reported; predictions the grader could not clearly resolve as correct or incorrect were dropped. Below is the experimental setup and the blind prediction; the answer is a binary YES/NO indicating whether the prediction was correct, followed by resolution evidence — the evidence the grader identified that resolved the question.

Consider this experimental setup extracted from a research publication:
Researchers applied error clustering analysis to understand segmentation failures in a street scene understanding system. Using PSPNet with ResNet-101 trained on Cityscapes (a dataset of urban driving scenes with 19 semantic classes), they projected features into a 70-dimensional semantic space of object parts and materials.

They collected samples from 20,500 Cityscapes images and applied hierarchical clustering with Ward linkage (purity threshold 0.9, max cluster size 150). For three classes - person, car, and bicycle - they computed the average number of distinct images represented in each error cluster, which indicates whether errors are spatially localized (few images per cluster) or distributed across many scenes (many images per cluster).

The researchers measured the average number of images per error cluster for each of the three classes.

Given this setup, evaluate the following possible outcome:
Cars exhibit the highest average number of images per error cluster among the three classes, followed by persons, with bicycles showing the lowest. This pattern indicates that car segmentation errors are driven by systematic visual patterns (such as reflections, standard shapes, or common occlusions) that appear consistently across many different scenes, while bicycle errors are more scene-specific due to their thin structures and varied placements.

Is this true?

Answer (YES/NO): NO